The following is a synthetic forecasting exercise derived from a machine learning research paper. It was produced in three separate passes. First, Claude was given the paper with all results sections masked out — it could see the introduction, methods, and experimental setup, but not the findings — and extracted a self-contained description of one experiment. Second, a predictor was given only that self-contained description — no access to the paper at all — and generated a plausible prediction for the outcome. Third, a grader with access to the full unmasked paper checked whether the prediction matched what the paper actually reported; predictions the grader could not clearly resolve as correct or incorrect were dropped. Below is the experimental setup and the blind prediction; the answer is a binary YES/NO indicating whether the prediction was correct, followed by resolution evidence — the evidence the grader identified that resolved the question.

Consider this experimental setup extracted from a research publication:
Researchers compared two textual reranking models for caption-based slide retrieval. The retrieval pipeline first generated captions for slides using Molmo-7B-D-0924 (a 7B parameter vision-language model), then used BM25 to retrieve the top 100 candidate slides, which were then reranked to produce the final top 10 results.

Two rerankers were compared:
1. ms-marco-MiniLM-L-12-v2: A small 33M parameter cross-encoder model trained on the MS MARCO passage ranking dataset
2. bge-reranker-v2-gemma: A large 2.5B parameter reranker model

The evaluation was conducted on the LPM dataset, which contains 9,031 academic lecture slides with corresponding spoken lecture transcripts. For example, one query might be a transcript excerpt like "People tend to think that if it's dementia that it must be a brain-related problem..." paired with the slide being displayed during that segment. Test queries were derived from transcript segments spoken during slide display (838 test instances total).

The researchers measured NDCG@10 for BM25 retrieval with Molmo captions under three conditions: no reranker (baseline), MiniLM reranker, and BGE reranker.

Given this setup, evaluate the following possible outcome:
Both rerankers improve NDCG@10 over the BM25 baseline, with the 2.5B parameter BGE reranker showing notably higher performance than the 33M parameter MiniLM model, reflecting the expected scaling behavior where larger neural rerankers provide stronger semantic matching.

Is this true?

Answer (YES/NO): NO